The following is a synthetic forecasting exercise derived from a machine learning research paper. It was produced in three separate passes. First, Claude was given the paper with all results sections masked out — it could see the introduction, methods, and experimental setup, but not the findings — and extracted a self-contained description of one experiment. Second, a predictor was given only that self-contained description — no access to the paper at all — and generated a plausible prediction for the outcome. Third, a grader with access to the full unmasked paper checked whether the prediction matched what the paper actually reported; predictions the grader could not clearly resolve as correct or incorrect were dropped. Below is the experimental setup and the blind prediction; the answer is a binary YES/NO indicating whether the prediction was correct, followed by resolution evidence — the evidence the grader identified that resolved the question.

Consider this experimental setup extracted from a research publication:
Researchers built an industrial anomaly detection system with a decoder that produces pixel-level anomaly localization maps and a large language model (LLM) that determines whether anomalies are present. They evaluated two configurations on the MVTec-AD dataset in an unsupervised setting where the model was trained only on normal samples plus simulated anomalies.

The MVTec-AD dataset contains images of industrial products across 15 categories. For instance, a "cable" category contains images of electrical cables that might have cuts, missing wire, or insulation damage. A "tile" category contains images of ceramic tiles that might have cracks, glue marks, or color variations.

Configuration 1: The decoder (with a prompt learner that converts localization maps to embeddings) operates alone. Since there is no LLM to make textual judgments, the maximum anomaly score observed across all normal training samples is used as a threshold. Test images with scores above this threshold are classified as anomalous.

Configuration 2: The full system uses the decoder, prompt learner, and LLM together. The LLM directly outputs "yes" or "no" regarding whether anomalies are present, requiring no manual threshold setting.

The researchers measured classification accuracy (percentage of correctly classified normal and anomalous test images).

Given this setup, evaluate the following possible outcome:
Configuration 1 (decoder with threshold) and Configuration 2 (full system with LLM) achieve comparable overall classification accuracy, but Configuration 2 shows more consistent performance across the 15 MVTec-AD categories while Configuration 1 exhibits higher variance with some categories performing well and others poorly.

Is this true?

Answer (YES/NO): NO